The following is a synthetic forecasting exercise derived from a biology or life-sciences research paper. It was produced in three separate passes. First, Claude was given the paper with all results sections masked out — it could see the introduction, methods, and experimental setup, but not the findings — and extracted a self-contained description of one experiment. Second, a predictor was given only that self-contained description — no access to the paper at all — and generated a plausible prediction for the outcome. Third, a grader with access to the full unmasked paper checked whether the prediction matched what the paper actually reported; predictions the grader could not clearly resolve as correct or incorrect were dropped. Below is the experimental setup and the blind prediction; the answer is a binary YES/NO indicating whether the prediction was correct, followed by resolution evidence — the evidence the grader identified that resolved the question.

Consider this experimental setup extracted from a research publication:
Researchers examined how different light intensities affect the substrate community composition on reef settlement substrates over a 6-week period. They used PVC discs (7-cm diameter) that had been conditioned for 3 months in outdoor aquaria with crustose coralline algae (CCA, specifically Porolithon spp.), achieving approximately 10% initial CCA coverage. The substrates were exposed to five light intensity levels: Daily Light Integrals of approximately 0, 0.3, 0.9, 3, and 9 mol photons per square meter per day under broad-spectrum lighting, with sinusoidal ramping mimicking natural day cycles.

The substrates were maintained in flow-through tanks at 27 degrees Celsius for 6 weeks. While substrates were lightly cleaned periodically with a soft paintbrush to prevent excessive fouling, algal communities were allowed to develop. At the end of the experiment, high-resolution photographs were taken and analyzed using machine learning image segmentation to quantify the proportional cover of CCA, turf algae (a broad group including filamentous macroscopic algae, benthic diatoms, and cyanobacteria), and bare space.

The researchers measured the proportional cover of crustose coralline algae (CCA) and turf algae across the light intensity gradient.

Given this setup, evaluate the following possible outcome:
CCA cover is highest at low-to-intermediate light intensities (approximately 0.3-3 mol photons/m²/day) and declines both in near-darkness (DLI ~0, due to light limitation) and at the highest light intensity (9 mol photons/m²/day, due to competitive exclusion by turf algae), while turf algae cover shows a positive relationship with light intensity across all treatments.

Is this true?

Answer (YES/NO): NO